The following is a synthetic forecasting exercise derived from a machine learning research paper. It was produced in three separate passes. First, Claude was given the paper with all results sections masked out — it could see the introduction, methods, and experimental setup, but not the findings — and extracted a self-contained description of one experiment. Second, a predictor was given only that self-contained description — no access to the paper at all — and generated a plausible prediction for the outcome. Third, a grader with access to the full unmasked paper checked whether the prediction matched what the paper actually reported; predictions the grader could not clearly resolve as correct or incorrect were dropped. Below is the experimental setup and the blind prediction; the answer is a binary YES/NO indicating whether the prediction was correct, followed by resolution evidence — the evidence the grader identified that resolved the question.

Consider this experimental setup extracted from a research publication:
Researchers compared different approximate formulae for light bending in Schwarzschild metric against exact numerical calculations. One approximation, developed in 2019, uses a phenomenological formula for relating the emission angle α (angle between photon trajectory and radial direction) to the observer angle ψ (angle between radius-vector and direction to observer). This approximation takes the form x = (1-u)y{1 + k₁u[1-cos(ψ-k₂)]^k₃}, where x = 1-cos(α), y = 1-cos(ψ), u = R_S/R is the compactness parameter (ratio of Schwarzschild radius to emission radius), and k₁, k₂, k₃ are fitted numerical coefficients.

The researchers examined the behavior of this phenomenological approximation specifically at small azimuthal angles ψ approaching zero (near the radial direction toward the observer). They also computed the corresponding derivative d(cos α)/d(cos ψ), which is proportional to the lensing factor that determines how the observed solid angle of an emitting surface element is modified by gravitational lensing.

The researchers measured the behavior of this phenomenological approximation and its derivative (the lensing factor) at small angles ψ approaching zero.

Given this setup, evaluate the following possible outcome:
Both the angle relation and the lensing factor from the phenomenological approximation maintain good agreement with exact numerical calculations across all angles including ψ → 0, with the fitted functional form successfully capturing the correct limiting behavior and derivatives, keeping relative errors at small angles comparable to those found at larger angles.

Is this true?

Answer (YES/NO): NO